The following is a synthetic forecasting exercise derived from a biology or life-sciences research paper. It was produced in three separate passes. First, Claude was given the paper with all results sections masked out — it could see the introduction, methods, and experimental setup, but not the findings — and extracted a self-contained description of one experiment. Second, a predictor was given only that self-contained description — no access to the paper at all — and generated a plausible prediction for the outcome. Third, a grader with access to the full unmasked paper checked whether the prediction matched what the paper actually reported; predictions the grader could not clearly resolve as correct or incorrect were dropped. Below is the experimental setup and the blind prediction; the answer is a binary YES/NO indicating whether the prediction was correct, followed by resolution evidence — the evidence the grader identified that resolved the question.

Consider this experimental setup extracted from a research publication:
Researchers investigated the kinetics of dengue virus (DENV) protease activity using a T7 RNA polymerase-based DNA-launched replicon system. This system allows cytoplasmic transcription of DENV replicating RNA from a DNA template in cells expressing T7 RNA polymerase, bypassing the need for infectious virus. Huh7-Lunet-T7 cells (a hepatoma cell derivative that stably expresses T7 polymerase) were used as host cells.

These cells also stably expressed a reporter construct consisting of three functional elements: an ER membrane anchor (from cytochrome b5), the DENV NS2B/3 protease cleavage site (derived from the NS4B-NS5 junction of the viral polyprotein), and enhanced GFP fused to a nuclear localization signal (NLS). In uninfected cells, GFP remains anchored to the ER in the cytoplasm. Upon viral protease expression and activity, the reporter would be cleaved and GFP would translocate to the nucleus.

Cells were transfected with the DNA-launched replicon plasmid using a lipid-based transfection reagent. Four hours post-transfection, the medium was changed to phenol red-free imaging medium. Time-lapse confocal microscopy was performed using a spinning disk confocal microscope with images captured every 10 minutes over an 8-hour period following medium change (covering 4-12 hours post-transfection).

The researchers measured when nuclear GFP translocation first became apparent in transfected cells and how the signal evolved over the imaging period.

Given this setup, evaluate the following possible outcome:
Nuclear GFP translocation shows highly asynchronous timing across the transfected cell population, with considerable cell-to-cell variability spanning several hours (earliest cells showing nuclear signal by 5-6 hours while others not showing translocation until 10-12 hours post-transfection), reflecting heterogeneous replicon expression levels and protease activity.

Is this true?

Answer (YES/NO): NO